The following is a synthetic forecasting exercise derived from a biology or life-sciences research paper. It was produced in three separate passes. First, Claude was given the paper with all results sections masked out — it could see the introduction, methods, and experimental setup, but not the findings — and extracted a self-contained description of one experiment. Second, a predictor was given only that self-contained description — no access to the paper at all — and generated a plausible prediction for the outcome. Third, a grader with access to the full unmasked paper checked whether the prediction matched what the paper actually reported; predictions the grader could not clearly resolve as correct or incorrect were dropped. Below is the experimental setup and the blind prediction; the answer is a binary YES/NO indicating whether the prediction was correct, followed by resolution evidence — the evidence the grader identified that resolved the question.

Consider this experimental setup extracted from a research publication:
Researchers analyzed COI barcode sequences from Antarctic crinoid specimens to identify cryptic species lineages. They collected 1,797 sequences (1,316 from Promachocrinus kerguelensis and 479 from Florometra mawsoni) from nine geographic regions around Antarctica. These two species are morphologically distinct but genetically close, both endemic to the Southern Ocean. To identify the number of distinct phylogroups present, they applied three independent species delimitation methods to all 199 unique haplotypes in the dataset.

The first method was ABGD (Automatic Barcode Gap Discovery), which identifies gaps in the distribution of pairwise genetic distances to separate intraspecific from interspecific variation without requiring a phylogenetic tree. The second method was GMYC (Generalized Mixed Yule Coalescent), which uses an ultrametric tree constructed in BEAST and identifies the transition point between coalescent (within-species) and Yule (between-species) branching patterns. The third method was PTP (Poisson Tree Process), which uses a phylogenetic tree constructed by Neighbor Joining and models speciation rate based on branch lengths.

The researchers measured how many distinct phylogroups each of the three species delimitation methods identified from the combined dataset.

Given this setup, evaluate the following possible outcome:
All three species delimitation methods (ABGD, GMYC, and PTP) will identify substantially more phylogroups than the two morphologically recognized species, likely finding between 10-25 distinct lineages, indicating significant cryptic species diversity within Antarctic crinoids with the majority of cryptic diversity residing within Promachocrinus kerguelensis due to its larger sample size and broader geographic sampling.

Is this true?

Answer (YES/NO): NO